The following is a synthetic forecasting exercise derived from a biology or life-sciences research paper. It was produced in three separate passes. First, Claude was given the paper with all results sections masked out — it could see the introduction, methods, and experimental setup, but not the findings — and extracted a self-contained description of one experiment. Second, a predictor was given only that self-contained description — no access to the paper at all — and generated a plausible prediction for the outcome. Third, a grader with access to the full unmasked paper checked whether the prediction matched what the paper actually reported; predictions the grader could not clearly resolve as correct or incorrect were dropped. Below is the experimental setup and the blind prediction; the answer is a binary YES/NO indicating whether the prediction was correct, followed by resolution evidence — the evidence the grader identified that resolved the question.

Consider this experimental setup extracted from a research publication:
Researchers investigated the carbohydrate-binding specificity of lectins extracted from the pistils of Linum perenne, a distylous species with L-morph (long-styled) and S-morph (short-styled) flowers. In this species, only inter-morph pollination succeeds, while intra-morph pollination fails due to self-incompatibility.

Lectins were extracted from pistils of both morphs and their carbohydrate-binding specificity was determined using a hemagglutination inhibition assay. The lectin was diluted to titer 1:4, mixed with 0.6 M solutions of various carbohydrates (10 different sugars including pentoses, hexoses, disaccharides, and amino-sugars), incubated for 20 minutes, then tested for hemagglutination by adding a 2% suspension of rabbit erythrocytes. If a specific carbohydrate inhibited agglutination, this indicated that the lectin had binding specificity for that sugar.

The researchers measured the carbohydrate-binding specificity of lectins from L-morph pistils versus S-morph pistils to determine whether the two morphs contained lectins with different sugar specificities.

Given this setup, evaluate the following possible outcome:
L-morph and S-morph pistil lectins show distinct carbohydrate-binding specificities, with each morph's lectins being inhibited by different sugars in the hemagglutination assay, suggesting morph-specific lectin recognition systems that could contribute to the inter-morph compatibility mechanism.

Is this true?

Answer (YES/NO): YES